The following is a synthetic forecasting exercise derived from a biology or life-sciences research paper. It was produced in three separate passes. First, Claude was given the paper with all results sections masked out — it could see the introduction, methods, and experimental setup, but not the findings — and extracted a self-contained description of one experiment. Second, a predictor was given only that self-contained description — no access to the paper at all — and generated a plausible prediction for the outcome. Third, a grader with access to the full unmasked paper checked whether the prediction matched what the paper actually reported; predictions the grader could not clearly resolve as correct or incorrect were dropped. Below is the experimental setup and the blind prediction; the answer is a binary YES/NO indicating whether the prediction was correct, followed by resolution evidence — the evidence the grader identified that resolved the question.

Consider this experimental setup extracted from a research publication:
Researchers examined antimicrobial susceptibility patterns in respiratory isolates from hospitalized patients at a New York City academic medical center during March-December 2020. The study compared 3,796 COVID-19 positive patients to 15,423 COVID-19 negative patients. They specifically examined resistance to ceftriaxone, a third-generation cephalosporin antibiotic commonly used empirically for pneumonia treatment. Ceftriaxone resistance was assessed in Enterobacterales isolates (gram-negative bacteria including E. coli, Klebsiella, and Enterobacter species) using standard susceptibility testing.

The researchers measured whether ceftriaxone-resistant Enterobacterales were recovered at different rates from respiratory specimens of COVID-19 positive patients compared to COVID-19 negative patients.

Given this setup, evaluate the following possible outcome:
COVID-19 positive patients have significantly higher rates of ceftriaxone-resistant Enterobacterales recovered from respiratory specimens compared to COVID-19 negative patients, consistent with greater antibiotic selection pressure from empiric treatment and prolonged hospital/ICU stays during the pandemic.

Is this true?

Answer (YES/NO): NO